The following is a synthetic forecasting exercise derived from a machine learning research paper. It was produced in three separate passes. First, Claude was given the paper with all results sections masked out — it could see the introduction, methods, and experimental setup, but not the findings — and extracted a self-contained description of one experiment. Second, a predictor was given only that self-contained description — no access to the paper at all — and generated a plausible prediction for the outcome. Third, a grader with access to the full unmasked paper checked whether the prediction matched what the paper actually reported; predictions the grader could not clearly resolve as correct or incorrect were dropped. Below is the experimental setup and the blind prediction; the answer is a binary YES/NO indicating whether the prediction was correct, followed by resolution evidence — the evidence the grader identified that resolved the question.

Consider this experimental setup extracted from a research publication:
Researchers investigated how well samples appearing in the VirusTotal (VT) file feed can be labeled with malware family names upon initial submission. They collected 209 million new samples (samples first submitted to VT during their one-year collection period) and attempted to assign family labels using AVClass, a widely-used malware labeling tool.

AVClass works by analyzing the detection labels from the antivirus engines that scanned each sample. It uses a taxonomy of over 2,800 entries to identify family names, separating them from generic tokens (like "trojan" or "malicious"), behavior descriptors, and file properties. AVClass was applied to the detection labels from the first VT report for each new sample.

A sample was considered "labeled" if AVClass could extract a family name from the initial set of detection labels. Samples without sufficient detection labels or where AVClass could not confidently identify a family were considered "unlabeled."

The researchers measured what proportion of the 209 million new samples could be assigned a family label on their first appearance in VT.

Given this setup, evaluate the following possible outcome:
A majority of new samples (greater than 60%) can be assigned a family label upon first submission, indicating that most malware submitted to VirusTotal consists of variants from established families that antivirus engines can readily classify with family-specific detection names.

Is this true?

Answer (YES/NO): YES